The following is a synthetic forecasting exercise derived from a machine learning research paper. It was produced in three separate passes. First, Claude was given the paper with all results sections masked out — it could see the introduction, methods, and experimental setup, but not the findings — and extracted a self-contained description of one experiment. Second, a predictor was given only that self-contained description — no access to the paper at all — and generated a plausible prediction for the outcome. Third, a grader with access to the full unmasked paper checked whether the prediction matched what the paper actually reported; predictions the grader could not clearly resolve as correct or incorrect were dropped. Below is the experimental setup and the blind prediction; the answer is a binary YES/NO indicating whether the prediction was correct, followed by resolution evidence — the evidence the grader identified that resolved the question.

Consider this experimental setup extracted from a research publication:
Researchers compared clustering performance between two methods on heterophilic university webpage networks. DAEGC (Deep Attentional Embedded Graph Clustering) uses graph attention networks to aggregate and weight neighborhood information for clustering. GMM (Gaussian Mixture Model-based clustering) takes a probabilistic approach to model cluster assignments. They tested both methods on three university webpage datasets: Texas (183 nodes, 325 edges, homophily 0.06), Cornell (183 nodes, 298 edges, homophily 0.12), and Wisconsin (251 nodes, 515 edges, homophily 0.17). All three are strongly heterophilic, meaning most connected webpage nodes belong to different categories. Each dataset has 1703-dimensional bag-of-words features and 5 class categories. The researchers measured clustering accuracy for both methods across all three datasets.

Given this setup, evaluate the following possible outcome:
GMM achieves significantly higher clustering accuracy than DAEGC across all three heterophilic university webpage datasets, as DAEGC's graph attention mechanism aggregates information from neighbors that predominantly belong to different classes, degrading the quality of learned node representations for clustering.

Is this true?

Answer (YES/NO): YES